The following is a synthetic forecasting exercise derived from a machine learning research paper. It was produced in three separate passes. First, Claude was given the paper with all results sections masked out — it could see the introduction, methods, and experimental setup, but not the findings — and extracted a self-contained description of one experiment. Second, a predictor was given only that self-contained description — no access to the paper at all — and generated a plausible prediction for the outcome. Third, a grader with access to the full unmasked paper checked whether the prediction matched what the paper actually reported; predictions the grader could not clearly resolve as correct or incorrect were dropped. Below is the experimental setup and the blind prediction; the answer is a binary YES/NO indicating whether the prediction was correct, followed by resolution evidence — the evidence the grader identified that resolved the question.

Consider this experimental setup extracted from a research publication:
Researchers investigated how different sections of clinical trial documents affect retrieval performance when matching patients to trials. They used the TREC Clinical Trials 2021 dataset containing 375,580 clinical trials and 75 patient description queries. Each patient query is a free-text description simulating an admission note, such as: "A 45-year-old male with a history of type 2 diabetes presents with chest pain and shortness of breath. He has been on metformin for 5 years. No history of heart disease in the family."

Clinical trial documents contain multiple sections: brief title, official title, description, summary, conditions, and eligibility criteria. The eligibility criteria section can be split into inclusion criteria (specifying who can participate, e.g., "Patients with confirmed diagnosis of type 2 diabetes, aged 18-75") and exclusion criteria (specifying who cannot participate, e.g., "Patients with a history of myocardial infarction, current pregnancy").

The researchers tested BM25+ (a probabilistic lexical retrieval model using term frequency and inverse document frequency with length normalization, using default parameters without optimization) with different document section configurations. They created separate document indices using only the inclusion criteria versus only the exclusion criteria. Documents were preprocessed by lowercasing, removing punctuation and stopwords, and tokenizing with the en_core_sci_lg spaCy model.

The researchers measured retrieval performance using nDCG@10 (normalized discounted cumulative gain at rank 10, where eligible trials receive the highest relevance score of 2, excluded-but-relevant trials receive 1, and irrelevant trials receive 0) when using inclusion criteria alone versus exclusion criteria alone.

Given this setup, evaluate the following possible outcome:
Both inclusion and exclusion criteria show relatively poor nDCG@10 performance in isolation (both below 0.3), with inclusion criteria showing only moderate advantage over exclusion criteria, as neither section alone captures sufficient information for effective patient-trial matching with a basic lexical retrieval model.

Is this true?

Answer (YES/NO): NO